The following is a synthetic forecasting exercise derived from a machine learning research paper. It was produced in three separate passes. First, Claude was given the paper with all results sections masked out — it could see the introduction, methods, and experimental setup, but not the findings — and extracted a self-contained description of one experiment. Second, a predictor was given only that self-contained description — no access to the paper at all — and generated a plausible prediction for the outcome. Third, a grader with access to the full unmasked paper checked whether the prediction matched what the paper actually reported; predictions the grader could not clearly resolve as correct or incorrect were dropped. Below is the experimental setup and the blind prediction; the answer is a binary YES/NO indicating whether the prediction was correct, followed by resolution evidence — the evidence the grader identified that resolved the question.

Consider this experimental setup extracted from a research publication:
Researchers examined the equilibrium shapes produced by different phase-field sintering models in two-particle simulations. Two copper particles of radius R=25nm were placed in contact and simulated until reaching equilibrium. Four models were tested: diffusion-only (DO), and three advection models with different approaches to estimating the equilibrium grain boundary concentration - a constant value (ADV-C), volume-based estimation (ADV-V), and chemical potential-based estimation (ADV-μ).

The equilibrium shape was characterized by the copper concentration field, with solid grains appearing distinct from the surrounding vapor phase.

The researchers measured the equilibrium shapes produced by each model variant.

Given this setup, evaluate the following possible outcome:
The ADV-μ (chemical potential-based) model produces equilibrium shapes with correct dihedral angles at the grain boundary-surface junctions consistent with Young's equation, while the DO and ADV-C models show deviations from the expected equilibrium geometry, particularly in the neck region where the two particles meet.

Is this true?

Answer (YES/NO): NO